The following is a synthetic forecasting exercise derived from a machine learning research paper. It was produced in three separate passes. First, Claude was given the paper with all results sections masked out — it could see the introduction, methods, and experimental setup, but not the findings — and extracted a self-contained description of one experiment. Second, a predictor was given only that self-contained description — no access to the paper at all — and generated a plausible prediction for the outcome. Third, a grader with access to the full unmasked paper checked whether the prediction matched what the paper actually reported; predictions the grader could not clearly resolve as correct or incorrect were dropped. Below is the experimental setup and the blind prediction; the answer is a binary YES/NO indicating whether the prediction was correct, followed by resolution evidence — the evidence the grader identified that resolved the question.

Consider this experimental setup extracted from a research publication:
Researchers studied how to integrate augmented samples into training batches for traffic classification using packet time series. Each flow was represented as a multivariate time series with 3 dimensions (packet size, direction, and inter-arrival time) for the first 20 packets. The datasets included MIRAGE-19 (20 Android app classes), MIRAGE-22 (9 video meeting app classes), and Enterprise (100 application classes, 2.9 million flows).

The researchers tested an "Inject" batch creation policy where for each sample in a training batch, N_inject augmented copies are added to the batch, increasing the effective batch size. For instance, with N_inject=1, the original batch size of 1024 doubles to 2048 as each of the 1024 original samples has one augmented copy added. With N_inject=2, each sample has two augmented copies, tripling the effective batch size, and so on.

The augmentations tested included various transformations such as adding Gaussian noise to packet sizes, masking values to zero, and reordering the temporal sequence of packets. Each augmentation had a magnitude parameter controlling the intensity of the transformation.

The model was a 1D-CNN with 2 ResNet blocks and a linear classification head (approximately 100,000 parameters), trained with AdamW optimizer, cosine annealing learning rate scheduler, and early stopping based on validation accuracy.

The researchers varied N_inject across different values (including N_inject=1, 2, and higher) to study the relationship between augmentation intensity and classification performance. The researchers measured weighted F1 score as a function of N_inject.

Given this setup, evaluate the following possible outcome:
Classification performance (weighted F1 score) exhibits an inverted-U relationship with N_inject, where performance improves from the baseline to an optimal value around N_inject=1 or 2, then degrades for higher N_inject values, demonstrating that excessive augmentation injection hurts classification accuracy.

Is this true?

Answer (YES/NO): NO